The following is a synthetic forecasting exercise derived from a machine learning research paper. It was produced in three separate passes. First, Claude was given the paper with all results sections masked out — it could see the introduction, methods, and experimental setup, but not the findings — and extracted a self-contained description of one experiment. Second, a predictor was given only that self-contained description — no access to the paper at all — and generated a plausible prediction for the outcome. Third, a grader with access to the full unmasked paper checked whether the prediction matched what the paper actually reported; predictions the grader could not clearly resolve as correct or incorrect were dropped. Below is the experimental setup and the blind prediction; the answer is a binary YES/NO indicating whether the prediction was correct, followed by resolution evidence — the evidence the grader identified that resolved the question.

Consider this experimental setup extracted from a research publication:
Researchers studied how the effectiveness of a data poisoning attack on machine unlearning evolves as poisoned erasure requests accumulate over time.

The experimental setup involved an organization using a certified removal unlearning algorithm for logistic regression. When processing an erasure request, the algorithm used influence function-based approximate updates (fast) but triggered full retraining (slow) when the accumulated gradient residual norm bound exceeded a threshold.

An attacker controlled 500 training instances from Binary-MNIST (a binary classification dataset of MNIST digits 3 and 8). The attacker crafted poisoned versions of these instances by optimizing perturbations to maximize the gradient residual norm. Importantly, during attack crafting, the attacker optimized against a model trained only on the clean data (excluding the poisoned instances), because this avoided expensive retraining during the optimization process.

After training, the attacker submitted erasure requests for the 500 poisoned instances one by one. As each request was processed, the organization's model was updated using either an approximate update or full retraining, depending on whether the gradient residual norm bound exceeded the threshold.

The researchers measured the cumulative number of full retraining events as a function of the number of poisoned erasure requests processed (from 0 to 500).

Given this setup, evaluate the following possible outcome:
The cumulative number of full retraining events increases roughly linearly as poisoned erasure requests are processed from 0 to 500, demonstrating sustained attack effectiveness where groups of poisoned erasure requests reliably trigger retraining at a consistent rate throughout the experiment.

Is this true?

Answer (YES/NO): NO